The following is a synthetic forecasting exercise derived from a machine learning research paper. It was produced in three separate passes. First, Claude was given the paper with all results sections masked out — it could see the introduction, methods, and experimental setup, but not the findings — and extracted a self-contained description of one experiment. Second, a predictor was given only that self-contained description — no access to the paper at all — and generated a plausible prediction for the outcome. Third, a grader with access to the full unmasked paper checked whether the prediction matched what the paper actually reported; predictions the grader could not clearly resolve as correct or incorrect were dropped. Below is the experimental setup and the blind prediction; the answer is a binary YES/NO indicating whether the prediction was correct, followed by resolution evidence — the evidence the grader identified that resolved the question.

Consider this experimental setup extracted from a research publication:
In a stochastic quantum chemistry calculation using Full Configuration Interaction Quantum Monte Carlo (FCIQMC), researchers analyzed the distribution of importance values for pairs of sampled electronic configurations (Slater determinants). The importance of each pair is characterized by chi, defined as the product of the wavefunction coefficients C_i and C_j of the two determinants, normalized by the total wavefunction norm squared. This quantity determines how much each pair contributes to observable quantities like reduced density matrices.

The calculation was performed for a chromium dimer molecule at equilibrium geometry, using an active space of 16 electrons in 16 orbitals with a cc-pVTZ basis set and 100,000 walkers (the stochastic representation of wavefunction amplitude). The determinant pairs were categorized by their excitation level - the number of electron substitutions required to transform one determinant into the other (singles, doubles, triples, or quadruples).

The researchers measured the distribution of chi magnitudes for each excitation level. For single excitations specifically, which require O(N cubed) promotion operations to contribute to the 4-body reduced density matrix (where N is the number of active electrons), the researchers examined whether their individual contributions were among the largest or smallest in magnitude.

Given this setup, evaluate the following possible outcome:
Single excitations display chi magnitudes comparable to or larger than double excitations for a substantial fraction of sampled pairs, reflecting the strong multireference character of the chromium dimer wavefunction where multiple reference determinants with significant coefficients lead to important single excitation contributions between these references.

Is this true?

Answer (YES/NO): NO